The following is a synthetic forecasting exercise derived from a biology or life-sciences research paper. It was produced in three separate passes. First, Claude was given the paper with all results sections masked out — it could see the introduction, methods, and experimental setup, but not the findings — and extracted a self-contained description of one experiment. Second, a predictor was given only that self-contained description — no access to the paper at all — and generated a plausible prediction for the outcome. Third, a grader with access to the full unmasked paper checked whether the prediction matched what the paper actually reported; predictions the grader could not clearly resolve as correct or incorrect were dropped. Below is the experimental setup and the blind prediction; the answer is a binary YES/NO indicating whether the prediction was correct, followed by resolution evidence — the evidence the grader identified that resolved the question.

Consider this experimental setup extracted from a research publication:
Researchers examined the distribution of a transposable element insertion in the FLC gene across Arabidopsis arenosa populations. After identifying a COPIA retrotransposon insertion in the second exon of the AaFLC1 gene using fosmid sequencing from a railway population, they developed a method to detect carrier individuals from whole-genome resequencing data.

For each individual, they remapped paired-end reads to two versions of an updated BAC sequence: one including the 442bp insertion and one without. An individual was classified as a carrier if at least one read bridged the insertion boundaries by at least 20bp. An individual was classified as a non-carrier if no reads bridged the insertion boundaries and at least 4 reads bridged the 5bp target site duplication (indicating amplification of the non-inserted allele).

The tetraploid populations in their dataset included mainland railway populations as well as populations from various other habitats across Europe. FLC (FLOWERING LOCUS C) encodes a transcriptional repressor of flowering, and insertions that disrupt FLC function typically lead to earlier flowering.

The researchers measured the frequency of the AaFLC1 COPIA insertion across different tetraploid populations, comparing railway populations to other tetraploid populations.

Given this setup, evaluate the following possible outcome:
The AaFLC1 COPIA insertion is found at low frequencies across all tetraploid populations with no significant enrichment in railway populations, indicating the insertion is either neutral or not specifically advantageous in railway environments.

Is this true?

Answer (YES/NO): NO